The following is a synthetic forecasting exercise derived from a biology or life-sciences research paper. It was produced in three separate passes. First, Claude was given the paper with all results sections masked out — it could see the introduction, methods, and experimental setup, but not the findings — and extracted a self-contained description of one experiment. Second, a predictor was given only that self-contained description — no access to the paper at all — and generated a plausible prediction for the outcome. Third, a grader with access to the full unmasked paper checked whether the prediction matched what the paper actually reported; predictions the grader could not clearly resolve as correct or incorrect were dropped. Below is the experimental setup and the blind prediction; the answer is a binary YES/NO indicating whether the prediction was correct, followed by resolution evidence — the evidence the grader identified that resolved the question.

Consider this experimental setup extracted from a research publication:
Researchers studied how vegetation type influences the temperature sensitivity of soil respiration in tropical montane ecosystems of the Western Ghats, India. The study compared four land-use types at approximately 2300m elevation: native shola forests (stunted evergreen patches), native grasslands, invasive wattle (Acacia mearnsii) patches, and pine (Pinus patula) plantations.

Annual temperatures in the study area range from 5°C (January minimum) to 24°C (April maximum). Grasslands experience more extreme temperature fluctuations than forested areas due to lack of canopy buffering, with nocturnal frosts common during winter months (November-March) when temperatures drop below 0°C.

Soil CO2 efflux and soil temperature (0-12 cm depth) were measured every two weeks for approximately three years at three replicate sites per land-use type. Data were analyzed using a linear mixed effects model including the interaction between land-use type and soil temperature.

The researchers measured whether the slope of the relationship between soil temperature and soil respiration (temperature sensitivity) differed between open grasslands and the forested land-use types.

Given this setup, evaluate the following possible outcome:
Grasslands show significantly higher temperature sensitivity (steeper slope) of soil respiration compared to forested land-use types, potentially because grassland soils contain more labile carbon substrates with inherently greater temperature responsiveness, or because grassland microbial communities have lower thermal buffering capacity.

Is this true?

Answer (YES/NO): NO